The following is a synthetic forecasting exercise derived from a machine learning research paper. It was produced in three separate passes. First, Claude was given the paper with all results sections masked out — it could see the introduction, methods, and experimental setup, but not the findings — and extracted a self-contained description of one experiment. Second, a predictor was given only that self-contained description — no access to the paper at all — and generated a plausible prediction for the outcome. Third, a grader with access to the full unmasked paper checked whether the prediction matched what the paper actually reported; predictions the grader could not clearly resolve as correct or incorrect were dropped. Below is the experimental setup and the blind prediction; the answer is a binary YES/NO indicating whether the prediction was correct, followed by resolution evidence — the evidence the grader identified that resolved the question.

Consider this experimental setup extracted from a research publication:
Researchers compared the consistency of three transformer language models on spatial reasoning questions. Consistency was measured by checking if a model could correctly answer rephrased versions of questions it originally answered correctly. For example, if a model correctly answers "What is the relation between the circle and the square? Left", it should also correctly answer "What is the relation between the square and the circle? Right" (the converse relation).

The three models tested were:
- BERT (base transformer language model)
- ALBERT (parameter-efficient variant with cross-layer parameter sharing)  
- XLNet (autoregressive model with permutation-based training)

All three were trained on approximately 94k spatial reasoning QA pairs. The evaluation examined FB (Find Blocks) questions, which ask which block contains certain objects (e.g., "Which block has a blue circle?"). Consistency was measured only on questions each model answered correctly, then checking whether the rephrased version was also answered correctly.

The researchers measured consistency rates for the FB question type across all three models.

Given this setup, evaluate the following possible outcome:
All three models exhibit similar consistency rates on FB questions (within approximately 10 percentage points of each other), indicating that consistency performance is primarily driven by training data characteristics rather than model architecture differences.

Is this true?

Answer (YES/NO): NO